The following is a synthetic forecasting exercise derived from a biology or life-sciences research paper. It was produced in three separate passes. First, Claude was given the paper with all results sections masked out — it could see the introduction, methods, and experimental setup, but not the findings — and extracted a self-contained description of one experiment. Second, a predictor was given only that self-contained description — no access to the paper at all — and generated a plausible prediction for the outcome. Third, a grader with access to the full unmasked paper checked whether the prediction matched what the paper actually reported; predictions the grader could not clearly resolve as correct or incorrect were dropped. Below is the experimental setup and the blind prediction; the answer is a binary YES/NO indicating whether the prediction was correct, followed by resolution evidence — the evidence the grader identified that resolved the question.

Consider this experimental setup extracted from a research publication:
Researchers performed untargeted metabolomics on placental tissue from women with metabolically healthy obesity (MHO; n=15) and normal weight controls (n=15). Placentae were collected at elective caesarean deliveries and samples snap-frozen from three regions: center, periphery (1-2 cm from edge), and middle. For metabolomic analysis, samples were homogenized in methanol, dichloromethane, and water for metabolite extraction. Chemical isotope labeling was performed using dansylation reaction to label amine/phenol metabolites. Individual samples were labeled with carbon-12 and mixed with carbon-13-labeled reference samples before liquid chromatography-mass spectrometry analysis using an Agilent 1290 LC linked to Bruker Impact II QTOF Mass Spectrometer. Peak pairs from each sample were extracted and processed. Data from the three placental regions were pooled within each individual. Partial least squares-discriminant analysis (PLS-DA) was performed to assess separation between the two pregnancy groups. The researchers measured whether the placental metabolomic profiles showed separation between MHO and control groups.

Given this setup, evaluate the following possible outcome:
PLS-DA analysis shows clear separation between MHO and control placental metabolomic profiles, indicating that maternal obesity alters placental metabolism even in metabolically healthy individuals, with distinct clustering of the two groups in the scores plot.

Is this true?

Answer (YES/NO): NO